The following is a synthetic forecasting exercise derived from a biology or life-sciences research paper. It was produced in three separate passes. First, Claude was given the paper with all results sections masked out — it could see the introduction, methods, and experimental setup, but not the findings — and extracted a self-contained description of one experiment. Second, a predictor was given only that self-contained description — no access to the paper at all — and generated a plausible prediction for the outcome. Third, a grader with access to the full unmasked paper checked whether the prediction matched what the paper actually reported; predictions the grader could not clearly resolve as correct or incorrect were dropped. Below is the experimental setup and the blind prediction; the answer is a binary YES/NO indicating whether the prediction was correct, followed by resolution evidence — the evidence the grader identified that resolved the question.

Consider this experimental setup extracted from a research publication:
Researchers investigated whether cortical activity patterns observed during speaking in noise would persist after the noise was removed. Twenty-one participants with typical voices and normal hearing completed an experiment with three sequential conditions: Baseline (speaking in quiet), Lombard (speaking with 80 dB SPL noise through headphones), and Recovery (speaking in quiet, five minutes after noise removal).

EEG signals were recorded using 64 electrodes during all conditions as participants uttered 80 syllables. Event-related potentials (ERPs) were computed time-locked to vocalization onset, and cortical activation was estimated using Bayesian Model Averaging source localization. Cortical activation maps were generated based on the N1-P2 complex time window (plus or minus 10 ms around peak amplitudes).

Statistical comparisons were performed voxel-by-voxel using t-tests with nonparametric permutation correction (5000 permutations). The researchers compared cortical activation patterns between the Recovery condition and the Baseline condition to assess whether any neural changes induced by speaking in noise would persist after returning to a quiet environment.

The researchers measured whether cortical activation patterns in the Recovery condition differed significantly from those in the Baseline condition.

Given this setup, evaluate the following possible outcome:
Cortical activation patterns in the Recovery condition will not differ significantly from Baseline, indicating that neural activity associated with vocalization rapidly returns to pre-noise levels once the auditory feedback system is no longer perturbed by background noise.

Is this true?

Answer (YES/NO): YES